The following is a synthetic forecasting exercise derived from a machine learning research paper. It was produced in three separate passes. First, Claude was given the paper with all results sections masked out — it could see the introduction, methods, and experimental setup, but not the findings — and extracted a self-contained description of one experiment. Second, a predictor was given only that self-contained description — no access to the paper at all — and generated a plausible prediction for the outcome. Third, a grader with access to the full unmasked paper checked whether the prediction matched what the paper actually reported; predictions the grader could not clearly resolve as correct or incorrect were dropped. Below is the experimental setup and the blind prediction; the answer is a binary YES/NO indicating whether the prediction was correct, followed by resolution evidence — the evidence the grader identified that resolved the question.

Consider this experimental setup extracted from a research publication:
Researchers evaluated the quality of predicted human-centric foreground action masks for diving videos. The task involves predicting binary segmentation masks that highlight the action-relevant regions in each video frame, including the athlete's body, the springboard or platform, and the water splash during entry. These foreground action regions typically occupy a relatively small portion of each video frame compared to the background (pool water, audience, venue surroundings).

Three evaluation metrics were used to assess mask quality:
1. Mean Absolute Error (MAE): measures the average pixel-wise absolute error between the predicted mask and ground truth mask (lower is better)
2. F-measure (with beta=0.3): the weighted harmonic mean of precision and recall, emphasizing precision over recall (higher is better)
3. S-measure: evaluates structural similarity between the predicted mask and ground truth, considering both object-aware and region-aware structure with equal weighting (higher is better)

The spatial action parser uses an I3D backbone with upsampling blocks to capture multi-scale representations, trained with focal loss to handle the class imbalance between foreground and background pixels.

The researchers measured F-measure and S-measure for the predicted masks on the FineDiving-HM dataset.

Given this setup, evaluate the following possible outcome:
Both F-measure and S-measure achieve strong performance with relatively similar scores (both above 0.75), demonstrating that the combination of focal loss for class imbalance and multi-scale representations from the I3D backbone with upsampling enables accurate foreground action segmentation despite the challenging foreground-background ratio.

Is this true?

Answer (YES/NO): NO